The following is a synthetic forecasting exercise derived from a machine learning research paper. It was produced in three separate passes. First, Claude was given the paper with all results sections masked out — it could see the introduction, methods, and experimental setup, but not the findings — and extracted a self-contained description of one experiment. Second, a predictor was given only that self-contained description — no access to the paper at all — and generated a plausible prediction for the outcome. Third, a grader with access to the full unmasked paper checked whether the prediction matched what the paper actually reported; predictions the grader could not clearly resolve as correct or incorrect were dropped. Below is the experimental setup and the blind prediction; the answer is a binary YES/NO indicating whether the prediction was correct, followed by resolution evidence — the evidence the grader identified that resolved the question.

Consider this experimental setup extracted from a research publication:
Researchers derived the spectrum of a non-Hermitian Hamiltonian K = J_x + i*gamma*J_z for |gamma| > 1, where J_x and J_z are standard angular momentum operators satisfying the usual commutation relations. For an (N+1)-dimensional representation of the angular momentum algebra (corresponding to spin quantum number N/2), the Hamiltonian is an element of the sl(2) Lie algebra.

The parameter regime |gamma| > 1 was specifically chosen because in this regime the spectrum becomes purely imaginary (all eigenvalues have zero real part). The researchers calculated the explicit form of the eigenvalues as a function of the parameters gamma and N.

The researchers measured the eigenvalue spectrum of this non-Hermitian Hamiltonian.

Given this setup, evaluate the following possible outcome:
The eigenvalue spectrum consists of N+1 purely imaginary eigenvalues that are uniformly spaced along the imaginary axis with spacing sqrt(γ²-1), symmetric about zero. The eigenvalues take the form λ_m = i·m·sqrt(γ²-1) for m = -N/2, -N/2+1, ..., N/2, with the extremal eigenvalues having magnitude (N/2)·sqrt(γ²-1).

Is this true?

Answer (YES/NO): YES